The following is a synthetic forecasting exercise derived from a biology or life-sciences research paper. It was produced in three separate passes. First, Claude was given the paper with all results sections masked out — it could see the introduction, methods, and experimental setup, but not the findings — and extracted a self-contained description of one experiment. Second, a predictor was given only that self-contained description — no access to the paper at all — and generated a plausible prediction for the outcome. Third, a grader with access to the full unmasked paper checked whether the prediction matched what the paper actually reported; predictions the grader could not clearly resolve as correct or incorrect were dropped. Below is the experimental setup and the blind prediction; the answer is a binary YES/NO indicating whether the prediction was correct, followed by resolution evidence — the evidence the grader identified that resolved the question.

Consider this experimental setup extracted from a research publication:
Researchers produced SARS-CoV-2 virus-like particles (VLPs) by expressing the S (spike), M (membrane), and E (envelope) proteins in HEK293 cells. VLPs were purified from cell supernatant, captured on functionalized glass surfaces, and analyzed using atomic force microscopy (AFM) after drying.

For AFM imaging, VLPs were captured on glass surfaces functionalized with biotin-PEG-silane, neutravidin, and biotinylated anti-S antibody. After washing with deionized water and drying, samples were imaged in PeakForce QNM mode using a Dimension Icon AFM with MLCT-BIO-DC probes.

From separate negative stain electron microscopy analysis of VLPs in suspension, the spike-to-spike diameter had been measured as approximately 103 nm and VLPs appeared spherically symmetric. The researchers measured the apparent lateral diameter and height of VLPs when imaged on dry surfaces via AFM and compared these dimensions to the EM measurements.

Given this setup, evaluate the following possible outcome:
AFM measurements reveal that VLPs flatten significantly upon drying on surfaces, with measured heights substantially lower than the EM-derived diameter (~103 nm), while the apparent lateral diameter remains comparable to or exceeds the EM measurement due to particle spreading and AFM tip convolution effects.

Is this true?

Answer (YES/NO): YES